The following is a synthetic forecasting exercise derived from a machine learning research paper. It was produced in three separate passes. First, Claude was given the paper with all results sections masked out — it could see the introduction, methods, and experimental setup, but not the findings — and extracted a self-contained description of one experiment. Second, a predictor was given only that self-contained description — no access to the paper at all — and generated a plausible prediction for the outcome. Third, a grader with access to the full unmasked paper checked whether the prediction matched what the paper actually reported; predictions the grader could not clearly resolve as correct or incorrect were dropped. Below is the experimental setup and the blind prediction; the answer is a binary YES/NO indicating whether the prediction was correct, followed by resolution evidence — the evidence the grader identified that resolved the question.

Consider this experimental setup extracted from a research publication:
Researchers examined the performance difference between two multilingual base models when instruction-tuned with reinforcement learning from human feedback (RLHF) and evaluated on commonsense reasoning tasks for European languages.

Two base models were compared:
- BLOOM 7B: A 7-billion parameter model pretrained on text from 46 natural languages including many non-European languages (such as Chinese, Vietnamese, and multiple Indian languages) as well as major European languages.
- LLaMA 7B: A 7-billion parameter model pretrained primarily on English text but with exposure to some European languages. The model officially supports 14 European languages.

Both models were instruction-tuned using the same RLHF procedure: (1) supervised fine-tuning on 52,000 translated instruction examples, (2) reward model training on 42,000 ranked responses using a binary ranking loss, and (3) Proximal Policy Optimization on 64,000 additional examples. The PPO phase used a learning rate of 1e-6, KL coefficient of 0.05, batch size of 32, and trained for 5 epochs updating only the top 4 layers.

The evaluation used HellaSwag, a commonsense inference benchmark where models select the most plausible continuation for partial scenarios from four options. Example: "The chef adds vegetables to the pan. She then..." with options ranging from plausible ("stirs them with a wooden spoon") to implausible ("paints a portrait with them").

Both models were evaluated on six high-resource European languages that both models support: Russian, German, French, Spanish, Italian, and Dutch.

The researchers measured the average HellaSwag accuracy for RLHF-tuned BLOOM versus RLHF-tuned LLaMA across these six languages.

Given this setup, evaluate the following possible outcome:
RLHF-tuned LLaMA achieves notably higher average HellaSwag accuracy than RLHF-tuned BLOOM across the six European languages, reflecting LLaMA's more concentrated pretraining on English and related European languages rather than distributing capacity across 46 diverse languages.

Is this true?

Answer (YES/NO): YES